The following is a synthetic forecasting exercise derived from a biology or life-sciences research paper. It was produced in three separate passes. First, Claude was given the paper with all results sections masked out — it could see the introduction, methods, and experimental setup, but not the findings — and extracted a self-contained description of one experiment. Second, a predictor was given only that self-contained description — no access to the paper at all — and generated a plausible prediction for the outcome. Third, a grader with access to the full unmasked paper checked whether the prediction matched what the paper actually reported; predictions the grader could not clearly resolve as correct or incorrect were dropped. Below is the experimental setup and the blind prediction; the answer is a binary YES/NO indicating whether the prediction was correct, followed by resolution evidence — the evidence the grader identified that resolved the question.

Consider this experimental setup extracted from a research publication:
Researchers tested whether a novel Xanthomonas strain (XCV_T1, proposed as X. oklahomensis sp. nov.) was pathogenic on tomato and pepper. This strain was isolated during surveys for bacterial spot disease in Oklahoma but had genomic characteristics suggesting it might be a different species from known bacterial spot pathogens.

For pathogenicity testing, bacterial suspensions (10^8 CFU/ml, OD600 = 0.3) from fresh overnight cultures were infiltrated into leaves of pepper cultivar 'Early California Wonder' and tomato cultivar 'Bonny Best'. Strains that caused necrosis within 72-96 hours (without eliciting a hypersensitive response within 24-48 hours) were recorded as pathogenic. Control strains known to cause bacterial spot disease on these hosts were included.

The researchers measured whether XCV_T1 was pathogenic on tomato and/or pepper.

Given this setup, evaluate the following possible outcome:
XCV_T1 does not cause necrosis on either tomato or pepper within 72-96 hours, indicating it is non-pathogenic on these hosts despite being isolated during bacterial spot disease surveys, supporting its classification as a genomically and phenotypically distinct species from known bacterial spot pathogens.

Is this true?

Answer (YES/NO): YES